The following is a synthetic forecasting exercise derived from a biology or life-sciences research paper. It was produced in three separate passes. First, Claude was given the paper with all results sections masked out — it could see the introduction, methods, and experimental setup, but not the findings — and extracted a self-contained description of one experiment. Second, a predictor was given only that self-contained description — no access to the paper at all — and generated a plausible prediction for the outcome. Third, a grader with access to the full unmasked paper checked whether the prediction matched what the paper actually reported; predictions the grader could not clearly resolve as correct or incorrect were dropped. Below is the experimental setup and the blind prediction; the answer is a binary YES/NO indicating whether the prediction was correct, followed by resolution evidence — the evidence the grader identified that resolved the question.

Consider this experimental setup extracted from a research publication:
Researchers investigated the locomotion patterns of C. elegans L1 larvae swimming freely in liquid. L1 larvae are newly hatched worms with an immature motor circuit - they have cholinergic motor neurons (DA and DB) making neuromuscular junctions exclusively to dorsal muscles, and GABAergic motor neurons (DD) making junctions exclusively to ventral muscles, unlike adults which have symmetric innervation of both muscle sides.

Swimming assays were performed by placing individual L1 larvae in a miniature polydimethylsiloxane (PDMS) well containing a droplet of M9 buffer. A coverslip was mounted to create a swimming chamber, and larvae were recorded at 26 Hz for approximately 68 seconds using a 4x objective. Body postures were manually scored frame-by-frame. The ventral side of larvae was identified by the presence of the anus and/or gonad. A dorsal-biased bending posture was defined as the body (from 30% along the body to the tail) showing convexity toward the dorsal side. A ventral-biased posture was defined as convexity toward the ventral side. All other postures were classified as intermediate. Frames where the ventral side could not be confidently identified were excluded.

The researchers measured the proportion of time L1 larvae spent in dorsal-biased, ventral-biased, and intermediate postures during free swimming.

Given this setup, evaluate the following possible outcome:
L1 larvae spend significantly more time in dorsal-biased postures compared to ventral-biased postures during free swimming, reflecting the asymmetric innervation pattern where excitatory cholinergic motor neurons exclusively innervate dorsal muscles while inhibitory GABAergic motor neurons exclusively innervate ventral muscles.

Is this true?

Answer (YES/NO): NO